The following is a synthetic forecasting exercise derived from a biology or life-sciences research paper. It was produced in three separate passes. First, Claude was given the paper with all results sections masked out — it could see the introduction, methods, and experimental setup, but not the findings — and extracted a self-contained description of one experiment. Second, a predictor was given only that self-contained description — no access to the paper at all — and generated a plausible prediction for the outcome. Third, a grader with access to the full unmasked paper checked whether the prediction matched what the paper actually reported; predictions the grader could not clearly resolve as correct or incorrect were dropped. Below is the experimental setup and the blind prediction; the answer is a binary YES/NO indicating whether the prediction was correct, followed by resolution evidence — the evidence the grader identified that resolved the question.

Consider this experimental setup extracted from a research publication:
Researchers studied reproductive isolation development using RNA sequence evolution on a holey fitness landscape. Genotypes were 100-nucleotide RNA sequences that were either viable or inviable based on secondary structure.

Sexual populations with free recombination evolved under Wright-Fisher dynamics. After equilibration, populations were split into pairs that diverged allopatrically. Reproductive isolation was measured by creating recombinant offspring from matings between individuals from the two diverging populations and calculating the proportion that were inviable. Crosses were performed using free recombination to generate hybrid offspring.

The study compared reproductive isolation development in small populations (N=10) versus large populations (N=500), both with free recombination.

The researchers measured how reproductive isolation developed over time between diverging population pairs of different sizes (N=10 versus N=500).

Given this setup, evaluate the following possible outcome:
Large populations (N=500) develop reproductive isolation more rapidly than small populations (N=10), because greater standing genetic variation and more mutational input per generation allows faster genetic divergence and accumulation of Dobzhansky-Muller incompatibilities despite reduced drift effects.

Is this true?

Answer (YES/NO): NO